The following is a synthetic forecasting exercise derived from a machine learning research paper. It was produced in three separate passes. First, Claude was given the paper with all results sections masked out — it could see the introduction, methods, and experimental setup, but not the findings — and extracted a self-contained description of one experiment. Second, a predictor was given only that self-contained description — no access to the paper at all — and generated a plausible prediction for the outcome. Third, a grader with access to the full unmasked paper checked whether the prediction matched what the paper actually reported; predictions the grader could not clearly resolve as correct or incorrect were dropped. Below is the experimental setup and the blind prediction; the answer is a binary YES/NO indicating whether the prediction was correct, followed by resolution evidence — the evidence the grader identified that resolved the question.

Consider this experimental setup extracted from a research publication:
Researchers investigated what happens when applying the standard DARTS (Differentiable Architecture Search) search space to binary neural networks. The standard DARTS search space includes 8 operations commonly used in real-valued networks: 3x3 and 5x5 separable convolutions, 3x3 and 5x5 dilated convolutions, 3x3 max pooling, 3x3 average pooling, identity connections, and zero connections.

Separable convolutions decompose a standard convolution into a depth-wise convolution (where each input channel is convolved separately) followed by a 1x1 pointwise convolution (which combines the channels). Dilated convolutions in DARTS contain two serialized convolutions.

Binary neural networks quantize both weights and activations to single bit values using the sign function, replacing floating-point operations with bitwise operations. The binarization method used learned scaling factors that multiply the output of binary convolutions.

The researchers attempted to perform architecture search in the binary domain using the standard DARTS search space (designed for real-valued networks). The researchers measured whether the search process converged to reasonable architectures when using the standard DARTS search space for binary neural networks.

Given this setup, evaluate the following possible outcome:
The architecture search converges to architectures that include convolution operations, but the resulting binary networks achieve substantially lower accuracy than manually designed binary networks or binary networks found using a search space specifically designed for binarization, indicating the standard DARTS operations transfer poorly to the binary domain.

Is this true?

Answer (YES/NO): NO